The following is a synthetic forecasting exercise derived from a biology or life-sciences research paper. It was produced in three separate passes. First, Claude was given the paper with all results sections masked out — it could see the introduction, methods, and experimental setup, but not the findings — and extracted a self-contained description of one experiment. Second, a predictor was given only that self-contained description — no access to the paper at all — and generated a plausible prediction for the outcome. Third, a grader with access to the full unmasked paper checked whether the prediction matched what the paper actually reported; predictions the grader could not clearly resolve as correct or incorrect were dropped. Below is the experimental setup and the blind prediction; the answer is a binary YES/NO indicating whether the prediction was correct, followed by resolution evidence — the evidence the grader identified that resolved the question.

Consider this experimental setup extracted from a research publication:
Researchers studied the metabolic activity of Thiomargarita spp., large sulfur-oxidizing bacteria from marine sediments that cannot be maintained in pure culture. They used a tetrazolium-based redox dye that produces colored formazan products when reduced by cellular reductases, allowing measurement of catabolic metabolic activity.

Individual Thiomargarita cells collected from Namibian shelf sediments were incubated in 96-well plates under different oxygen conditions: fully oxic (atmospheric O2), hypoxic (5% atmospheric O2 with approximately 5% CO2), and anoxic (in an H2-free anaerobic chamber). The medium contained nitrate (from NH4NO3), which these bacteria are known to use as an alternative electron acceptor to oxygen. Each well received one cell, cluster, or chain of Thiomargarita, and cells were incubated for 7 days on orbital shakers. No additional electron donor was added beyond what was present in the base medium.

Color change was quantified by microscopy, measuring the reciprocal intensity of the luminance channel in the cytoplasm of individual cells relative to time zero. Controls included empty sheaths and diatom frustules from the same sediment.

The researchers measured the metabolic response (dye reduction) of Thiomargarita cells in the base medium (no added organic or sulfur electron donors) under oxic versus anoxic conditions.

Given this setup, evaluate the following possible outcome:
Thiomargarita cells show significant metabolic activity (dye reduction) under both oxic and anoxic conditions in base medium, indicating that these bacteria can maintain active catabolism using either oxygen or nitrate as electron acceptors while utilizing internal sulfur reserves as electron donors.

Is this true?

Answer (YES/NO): NO